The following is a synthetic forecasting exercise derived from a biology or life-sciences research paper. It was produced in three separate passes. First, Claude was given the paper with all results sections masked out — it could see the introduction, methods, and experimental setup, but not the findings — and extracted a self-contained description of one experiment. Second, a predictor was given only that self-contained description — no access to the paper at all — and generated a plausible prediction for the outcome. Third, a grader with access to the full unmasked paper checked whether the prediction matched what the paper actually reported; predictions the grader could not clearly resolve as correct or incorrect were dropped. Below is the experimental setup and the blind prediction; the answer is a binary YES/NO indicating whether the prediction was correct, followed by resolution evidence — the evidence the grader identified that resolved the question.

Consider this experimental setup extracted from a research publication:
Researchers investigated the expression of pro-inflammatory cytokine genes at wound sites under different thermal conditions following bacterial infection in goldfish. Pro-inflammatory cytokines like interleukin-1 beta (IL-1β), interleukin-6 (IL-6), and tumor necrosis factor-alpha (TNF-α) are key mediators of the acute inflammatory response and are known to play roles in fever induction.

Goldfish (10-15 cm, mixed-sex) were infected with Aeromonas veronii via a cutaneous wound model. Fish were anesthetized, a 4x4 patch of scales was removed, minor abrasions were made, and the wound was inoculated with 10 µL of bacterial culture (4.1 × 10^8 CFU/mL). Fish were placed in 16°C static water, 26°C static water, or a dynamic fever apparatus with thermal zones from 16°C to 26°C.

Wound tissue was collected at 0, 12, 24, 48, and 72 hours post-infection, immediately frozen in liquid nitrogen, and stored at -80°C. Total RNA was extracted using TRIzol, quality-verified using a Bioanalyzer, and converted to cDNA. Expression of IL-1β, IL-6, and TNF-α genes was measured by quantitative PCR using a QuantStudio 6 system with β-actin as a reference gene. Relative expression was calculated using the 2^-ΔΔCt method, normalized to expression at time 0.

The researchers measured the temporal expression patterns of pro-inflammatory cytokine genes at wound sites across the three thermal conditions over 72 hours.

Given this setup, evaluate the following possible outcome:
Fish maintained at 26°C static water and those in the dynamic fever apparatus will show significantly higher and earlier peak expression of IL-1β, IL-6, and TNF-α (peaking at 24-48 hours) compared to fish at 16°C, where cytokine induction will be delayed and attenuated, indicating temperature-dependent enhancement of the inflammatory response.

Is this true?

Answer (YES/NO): NO